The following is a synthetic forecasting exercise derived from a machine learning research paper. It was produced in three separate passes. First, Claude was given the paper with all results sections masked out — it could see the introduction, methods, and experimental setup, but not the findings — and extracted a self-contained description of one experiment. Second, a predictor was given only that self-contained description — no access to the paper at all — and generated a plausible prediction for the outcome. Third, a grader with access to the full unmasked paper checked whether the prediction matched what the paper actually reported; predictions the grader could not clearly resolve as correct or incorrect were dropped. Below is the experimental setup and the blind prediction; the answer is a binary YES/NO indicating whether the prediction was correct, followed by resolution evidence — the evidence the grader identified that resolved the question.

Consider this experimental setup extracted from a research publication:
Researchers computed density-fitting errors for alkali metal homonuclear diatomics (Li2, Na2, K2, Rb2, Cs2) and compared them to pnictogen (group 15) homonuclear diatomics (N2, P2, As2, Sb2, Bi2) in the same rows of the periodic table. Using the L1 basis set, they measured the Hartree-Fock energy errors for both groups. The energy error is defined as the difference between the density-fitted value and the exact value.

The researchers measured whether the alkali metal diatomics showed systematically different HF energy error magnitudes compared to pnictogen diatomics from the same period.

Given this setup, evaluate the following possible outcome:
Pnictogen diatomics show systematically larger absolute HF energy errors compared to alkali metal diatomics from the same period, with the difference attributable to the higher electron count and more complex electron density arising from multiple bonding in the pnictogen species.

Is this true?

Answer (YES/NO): YES